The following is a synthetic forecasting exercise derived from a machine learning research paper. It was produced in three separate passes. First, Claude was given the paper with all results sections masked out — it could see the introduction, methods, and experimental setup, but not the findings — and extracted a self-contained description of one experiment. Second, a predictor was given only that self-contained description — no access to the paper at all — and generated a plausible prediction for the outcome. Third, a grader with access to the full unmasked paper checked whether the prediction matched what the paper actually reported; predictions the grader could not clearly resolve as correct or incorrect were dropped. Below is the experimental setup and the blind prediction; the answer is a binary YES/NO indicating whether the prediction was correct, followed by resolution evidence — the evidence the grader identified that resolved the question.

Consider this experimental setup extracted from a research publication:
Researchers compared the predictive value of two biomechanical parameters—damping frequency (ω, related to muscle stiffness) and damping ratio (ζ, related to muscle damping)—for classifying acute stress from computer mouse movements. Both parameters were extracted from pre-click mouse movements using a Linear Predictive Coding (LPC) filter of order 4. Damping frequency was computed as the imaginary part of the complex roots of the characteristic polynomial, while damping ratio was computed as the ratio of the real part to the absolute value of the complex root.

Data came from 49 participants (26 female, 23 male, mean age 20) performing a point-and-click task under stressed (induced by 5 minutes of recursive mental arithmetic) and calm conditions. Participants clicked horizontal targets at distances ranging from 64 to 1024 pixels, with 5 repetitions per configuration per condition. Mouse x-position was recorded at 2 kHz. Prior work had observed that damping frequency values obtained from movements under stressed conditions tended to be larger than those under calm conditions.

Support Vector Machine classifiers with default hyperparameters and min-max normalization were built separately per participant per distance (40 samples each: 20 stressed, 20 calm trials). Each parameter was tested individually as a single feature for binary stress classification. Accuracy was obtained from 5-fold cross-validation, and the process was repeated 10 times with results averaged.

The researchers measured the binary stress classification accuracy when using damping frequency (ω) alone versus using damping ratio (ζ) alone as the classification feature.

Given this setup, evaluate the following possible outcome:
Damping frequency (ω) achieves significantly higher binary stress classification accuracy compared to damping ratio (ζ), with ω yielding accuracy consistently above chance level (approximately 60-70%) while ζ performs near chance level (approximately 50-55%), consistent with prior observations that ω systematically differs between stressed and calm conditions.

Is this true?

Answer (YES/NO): NO